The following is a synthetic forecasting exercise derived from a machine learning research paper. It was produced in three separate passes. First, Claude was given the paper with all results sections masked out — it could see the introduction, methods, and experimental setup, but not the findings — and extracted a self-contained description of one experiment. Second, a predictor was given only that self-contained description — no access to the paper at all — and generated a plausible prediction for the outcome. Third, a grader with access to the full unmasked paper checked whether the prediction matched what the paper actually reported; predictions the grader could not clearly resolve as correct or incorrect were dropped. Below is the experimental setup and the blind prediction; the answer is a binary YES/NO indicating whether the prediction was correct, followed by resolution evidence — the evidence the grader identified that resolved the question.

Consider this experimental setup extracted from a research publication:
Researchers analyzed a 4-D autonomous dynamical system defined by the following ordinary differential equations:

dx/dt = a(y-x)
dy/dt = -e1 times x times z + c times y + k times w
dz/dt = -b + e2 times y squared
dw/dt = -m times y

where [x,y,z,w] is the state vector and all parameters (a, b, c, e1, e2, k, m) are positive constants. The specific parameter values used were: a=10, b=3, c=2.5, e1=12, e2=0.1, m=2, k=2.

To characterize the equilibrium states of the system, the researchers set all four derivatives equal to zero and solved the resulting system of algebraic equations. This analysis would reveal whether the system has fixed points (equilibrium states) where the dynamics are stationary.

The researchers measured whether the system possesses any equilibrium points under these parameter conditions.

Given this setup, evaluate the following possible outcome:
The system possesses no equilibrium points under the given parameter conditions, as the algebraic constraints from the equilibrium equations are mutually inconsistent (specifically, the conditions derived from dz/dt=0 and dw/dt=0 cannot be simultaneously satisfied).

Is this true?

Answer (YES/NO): YES